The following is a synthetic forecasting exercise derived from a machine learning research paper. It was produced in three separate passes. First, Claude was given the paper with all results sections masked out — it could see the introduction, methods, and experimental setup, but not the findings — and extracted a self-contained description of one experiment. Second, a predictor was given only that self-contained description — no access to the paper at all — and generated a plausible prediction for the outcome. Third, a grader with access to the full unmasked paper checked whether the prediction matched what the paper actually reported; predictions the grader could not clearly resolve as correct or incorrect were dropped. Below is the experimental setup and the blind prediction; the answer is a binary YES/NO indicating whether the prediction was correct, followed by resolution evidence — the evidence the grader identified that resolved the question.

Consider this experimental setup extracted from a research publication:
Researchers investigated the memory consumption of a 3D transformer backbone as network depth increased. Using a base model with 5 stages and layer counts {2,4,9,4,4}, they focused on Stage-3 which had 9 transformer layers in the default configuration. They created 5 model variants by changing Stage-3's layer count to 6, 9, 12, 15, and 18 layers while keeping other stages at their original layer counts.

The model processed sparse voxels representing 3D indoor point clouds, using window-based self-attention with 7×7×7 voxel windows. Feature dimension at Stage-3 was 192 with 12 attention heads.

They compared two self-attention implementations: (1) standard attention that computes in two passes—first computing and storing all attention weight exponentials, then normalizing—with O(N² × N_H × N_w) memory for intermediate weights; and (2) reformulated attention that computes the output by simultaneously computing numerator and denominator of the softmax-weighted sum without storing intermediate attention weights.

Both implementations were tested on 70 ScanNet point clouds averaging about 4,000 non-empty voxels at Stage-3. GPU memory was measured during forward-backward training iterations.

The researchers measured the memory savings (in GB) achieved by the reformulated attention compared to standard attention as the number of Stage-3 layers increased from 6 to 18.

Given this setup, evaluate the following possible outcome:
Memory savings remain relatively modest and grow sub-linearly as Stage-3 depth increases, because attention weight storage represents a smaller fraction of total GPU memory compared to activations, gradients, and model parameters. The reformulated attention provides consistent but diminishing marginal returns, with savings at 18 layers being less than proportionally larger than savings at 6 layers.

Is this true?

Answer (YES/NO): NO